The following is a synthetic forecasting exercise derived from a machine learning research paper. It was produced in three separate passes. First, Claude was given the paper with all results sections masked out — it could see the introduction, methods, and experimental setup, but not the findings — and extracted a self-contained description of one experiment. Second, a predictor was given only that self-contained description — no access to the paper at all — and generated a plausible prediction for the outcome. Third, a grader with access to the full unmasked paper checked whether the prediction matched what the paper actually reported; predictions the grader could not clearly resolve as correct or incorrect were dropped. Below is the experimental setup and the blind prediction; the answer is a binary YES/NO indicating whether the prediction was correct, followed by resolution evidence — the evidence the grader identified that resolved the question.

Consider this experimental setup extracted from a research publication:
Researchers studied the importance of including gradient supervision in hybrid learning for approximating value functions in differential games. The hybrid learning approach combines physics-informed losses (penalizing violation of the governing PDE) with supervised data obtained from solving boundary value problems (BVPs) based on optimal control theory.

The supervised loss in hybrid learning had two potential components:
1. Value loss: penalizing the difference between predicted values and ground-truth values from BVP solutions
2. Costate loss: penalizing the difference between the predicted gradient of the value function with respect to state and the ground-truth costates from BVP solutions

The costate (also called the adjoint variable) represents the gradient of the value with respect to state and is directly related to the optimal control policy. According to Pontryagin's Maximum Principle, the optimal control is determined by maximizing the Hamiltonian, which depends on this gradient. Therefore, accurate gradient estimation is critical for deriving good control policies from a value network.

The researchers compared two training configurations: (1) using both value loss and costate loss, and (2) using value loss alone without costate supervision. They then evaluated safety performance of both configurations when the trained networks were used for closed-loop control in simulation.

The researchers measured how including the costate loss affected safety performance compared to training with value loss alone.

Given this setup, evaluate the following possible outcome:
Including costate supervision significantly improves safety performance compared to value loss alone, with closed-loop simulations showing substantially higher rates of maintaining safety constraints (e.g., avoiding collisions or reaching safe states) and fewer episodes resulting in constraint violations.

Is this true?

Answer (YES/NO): YES